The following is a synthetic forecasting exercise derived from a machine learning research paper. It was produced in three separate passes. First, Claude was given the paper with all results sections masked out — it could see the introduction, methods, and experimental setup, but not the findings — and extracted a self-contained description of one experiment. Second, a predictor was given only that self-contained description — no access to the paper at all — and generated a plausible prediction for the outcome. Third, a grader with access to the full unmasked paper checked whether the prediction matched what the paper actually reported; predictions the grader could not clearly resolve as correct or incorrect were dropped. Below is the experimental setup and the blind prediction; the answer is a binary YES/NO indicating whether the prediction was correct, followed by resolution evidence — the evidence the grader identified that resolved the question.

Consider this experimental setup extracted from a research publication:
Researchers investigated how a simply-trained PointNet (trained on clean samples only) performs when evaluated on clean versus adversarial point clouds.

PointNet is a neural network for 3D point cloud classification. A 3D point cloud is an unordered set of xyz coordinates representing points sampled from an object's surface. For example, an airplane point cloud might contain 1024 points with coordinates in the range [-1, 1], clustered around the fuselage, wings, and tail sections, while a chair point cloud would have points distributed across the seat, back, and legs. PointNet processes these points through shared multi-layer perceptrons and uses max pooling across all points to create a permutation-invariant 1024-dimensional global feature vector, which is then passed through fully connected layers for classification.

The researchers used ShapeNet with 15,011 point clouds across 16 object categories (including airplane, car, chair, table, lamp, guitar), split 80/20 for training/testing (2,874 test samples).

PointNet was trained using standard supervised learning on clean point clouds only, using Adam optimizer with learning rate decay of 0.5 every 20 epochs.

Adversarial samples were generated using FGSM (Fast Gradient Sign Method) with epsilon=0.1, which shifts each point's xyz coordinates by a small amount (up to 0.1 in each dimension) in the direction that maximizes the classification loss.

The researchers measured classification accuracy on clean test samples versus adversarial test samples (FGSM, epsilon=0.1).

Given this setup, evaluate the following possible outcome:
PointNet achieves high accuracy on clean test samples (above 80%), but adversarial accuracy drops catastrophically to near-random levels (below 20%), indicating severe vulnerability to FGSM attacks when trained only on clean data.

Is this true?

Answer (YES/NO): NO